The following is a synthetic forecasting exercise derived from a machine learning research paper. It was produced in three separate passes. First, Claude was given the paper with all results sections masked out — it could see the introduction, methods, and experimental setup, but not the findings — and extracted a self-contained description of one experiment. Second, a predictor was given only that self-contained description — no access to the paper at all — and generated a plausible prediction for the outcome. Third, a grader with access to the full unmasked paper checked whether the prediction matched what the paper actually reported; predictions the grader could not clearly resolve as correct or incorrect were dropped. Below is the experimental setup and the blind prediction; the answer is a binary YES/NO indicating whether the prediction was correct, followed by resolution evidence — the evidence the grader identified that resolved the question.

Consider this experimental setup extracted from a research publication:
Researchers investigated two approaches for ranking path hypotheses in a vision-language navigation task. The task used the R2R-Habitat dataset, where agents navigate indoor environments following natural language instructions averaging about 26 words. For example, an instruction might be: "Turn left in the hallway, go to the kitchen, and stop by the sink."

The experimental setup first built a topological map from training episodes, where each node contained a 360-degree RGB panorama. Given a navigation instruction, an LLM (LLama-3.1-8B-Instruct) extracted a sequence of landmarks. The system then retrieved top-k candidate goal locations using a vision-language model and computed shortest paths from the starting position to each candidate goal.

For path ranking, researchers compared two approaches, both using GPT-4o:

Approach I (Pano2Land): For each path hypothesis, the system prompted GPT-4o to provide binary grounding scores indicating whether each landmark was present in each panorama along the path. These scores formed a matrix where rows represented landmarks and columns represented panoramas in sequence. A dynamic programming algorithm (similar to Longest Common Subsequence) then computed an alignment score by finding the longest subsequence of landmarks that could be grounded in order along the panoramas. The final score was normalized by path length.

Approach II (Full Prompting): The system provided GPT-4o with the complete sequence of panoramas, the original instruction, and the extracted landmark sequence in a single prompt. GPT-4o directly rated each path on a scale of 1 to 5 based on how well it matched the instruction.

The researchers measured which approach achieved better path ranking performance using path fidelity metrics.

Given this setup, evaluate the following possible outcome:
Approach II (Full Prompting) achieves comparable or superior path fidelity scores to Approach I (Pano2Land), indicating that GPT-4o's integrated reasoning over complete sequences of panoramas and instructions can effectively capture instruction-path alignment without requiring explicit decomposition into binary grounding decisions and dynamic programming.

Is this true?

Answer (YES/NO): NO